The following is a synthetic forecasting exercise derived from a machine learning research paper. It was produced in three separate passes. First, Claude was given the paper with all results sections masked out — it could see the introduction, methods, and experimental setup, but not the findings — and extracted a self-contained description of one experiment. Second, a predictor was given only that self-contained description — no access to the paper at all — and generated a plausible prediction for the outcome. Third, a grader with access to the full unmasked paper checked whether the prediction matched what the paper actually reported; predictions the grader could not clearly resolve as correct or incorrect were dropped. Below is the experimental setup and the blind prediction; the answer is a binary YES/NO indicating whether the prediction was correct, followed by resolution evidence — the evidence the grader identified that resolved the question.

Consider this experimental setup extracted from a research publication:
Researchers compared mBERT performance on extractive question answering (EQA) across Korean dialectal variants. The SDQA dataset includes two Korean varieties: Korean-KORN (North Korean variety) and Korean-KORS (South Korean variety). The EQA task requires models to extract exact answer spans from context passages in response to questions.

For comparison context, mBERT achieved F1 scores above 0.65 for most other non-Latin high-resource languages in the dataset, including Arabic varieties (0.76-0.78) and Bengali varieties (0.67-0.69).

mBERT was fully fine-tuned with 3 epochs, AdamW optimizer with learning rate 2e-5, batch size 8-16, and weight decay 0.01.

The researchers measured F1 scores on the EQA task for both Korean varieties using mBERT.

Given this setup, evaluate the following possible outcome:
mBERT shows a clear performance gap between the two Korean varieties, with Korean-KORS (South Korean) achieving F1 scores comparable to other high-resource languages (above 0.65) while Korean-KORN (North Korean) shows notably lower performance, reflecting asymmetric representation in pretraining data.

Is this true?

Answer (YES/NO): NO